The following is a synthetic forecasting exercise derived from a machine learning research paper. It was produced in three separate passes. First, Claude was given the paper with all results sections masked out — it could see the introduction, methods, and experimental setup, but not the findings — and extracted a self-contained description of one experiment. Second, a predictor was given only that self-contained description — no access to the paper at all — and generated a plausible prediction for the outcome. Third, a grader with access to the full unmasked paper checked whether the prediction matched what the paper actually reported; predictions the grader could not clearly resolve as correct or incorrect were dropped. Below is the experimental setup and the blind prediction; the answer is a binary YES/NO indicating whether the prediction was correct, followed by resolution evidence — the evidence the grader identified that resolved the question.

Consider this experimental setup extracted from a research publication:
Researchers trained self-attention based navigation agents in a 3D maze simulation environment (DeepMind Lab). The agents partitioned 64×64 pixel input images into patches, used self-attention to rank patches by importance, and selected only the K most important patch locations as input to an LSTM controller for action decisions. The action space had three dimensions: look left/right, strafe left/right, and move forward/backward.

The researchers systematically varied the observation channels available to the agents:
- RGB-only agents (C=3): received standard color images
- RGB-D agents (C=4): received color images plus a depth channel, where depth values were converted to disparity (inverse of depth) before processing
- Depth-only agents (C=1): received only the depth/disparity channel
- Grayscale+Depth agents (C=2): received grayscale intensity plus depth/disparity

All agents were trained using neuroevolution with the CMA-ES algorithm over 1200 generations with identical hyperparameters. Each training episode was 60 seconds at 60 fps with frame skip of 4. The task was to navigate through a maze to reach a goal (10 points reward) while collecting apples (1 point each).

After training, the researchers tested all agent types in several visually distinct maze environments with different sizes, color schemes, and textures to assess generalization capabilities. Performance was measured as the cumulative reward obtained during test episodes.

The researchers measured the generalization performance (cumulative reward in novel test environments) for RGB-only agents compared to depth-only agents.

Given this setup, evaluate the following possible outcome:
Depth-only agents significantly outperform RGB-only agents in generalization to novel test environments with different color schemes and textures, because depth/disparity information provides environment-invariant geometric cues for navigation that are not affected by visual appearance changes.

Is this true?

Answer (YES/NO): NO